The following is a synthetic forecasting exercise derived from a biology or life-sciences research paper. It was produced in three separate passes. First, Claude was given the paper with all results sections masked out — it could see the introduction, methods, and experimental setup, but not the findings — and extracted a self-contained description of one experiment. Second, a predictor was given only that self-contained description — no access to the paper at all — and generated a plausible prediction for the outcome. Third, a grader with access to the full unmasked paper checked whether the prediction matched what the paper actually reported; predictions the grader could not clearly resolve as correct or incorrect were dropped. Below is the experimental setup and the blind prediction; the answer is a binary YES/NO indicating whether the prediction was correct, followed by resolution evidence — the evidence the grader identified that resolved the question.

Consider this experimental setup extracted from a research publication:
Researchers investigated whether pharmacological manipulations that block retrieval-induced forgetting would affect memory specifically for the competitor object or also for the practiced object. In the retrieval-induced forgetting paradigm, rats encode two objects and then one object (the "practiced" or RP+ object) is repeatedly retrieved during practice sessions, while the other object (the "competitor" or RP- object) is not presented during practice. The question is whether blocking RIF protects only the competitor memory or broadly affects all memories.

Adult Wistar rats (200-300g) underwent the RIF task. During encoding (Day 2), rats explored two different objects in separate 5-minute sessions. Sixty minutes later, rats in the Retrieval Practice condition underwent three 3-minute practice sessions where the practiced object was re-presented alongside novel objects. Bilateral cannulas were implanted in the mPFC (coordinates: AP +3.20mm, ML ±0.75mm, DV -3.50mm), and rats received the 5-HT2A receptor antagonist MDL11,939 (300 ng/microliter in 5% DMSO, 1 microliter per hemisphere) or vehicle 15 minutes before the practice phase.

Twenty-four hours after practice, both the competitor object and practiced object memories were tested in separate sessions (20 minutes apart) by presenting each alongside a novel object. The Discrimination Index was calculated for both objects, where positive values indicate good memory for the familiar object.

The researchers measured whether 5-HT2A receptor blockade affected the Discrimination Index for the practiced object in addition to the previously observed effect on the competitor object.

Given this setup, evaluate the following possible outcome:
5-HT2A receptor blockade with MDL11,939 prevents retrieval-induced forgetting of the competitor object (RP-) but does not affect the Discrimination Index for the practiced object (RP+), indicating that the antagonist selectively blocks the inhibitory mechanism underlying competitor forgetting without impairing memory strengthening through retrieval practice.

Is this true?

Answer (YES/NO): YES